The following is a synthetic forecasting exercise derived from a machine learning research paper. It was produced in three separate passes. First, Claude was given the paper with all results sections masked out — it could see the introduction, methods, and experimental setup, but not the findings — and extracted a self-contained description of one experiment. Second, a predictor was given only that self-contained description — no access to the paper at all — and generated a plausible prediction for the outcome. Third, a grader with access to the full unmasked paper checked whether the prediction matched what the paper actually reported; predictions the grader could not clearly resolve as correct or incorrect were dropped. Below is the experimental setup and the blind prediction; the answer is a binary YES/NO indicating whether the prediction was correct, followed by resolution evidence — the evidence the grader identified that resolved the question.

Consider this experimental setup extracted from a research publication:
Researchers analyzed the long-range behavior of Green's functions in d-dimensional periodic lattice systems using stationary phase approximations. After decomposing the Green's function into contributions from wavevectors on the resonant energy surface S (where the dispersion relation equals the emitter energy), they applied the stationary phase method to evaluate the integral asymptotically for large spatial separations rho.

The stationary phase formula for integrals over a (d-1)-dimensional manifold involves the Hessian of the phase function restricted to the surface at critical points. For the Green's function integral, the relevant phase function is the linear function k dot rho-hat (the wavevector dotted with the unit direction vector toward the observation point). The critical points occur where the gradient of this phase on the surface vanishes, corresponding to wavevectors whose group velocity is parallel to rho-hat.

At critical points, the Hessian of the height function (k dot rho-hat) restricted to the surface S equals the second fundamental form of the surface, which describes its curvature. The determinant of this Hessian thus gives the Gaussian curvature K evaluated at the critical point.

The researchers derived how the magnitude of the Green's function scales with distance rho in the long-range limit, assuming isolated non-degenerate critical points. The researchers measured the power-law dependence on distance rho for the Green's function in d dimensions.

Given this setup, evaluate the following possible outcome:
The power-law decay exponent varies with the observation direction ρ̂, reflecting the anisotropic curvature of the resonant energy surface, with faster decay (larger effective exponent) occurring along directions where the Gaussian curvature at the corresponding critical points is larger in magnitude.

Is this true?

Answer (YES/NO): NO